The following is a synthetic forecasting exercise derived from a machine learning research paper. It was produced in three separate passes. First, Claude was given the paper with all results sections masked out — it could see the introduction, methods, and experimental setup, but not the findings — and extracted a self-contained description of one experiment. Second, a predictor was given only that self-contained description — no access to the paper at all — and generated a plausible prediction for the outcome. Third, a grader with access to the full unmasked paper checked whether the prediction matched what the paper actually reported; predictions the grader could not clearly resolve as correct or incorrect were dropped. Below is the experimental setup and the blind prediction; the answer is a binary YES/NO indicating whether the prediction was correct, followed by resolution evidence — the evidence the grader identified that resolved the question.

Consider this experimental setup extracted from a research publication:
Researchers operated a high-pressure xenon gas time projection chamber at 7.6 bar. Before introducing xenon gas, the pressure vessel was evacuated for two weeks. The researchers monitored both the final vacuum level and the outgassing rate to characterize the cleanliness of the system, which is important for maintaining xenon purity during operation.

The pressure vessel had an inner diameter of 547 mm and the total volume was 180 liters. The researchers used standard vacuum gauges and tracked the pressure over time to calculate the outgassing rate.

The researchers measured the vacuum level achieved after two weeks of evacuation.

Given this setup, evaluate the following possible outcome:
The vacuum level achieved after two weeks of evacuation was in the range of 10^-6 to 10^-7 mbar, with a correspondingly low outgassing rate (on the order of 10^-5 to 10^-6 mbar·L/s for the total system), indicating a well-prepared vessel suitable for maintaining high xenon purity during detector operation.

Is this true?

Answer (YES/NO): NO